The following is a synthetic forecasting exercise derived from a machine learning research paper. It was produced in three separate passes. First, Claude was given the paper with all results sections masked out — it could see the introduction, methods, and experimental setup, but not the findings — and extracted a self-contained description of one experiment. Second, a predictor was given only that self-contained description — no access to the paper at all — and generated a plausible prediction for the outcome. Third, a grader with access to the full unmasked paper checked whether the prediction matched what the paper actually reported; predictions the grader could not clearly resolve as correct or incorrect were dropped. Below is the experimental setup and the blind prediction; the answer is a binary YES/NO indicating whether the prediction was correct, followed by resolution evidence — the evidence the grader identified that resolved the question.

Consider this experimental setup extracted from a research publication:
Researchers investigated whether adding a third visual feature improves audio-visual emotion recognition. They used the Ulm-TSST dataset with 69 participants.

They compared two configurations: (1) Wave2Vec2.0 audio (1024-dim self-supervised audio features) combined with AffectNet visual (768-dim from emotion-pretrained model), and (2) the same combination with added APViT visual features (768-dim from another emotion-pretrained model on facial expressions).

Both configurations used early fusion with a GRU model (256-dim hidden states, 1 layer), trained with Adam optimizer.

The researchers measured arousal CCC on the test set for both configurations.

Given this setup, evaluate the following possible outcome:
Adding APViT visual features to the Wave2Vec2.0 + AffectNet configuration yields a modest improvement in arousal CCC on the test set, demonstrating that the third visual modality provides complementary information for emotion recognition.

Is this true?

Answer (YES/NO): NO